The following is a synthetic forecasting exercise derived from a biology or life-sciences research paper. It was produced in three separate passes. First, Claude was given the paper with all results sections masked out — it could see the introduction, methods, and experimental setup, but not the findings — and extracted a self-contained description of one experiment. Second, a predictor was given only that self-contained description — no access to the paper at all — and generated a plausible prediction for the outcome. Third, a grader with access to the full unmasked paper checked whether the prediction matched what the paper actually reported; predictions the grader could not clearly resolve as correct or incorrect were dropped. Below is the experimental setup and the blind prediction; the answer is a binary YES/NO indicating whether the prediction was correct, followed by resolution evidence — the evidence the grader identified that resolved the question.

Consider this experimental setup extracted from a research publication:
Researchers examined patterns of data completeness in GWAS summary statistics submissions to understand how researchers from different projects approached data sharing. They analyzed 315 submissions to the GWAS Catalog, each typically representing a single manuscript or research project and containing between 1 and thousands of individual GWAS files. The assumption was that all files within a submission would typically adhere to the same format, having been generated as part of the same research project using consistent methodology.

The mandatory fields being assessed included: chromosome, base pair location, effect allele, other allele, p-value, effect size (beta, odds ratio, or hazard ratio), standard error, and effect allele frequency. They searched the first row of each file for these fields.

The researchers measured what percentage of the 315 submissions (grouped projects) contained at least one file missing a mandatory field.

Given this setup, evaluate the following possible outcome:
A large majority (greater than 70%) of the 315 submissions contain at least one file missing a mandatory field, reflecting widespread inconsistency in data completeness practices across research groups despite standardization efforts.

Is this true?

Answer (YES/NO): NO